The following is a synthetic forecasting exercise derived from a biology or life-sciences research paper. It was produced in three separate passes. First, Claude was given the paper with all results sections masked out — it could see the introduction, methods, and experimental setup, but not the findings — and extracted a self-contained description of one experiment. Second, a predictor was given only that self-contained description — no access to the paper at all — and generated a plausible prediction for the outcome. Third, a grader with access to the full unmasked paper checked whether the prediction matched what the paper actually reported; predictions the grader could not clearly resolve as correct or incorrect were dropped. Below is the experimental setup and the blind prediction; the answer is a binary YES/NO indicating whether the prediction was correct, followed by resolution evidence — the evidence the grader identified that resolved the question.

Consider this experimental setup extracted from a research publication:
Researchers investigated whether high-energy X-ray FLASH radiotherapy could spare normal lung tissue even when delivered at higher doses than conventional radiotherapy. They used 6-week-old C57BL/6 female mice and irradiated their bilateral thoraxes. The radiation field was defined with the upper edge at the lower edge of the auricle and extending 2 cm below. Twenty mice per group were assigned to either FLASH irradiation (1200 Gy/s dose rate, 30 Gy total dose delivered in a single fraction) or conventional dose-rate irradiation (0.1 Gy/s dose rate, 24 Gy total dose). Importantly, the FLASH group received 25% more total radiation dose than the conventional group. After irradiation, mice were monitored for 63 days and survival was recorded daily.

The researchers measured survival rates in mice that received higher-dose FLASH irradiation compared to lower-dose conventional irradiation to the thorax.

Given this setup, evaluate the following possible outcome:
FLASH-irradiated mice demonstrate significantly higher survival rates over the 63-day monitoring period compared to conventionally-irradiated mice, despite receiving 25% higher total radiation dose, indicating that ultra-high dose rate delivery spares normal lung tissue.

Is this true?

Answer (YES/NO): YES